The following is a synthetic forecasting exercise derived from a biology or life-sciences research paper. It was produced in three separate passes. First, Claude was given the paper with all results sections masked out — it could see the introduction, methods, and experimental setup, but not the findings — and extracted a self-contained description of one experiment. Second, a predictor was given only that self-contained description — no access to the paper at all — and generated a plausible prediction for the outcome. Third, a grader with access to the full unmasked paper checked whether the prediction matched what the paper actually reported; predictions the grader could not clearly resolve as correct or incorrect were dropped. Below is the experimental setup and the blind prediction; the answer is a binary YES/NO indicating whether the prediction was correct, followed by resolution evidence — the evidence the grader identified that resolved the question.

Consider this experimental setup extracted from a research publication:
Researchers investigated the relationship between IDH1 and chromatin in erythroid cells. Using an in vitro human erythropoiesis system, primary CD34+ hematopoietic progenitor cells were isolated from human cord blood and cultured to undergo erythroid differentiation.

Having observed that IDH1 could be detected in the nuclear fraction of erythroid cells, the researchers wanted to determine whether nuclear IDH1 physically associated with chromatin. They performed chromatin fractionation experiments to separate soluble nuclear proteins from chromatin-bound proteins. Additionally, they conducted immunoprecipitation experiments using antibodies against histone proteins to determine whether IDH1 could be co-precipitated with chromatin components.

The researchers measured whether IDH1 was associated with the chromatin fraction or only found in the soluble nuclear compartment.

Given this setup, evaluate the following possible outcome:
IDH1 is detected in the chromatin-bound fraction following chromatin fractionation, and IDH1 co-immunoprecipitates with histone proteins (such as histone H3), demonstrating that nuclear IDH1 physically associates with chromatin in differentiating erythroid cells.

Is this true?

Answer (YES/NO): NO